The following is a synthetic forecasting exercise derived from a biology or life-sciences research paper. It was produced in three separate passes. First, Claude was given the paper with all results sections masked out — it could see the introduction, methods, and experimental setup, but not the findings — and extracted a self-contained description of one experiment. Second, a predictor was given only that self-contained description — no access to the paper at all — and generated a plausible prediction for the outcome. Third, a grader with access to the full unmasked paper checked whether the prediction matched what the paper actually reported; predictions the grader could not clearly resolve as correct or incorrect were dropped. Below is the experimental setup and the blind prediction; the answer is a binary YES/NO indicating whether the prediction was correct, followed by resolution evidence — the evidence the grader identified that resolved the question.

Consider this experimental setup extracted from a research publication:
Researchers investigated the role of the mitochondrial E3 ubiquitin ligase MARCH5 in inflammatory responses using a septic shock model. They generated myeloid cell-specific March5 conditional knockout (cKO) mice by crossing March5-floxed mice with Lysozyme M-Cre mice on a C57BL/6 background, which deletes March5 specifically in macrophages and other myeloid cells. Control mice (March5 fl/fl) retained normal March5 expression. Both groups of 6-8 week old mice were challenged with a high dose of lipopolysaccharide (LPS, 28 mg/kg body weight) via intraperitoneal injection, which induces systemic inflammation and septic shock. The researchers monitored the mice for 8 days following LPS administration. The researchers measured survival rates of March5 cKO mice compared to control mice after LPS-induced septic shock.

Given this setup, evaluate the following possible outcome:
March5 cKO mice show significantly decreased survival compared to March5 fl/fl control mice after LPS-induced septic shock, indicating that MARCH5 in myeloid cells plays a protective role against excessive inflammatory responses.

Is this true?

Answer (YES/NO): NO